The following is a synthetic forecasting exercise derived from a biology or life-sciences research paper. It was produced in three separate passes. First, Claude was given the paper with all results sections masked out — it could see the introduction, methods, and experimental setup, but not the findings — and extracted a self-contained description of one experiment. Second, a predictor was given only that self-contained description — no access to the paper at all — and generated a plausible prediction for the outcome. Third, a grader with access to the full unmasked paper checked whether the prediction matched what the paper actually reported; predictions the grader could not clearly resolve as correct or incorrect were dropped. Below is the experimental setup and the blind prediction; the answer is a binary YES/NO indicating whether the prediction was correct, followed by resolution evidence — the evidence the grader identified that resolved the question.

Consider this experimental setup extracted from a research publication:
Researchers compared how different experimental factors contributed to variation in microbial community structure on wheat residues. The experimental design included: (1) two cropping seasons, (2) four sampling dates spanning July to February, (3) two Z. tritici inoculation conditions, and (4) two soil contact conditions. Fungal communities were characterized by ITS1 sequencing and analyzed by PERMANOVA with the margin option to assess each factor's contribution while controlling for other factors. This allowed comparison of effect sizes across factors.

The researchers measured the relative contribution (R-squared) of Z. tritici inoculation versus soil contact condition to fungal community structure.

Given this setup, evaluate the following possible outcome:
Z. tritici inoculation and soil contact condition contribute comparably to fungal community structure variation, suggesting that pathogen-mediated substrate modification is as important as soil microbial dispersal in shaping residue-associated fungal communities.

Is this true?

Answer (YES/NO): NO